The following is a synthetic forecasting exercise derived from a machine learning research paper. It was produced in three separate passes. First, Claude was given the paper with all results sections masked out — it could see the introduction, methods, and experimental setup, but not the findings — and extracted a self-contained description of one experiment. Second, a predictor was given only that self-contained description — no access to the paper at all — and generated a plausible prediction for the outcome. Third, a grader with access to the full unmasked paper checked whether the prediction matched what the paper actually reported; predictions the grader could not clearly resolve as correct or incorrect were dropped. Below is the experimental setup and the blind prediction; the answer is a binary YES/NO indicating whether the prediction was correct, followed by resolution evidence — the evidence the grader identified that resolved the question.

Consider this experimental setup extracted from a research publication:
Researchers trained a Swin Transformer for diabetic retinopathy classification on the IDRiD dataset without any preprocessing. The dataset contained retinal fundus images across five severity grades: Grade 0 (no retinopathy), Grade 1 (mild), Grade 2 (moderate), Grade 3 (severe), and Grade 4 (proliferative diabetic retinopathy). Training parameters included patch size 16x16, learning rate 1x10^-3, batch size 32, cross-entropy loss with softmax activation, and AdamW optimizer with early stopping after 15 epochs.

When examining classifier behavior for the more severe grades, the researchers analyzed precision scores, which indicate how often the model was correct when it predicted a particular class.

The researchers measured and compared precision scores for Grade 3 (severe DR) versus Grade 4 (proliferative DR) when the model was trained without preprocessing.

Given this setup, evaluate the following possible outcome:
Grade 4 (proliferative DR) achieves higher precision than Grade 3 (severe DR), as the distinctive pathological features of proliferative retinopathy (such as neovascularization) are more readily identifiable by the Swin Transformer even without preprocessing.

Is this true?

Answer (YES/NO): YES